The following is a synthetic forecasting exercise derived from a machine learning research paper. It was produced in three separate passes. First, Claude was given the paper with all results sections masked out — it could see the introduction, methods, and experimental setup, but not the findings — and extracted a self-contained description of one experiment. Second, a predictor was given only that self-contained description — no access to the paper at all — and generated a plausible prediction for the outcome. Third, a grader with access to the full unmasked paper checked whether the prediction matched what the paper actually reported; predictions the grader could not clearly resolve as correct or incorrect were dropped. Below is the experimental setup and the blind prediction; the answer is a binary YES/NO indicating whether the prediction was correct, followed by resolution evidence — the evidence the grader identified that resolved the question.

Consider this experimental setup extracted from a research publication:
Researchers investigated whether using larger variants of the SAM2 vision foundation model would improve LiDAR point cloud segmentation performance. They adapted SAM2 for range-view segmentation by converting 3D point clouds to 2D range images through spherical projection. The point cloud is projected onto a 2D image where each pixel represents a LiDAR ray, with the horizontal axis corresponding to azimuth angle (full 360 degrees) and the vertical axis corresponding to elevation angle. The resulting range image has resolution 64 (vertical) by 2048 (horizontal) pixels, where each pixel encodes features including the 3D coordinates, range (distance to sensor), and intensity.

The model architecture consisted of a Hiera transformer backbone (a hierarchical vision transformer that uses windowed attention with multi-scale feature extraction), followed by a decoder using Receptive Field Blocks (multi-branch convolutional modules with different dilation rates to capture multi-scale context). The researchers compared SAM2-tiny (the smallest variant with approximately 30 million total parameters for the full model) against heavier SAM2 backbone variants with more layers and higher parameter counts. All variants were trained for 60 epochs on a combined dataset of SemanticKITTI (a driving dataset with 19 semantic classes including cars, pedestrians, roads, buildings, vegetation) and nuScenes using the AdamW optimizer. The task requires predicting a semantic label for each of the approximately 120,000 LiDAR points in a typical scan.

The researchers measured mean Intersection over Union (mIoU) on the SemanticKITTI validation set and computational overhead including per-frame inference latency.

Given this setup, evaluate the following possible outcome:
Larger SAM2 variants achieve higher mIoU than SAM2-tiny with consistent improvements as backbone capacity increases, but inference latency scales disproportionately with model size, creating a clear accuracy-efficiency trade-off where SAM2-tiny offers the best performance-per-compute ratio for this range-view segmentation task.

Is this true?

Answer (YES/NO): NO